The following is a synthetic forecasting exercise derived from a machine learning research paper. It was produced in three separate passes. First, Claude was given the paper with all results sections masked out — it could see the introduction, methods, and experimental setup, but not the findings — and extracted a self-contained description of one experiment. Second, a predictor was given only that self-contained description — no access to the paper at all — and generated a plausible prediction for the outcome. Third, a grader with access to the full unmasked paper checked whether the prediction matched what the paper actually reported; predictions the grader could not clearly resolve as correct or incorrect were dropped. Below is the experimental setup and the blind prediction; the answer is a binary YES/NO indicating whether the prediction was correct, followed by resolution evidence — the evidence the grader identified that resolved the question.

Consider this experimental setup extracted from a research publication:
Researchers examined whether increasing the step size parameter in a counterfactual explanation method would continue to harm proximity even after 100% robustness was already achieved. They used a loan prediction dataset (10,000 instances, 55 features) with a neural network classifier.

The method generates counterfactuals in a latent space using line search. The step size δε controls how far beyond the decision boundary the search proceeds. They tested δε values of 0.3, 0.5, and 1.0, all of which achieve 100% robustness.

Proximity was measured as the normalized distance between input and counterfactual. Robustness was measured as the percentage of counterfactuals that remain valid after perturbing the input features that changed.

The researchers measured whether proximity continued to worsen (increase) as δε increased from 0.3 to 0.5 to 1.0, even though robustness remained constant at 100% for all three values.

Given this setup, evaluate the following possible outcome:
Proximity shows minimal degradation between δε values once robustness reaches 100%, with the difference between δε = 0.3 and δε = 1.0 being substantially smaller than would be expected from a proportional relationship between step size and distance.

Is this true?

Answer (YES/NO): NO